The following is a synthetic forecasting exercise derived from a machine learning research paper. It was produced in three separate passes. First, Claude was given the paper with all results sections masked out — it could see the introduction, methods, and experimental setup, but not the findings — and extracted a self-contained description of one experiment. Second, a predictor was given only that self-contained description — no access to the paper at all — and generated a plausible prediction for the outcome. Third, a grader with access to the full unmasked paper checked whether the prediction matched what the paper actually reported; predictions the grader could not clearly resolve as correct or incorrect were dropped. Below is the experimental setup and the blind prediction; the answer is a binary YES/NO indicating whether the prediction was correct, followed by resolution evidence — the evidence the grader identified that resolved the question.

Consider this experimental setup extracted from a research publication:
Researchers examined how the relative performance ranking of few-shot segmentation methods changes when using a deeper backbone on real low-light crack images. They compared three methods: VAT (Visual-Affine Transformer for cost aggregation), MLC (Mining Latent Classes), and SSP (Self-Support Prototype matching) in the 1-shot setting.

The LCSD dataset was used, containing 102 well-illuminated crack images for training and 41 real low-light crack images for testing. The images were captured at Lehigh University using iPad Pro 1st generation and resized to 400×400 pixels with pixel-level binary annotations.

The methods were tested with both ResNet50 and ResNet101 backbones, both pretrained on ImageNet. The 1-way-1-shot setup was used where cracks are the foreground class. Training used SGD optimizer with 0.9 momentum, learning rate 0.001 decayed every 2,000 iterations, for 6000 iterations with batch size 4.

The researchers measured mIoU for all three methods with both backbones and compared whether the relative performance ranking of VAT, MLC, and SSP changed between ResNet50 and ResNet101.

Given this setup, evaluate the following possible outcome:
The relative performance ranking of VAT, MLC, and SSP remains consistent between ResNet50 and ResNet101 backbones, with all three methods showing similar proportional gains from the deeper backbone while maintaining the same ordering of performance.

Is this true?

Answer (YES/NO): NO